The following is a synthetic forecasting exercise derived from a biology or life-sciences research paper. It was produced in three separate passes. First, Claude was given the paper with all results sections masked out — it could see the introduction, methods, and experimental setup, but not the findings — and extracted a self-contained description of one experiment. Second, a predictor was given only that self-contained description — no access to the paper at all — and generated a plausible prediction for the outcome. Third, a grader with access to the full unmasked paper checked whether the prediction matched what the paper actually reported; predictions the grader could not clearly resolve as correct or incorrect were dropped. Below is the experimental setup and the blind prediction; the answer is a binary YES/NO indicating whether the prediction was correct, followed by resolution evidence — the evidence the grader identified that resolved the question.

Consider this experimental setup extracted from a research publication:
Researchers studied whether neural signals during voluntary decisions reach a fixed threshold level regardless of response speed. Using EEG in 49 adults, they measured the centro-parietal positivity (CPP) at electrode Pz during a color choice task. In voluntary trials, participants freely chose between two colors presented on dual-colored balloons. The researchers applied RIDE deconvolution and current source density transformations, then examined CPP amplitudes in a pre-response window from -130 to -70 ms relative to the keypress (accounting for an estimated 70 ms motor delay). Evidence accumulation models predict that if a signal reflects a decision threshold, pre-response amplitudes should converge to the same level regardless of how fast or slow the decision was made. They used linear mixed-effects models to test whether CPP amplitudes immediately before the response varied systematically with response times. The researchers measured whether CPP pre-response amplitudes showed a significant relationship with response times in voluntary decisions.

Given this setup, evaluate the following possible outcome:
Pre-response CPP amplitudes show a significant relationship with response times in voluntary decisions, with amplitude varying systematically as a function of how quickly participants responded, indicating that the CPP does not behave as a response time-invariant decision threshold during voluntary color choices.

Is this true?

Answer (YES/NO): NO